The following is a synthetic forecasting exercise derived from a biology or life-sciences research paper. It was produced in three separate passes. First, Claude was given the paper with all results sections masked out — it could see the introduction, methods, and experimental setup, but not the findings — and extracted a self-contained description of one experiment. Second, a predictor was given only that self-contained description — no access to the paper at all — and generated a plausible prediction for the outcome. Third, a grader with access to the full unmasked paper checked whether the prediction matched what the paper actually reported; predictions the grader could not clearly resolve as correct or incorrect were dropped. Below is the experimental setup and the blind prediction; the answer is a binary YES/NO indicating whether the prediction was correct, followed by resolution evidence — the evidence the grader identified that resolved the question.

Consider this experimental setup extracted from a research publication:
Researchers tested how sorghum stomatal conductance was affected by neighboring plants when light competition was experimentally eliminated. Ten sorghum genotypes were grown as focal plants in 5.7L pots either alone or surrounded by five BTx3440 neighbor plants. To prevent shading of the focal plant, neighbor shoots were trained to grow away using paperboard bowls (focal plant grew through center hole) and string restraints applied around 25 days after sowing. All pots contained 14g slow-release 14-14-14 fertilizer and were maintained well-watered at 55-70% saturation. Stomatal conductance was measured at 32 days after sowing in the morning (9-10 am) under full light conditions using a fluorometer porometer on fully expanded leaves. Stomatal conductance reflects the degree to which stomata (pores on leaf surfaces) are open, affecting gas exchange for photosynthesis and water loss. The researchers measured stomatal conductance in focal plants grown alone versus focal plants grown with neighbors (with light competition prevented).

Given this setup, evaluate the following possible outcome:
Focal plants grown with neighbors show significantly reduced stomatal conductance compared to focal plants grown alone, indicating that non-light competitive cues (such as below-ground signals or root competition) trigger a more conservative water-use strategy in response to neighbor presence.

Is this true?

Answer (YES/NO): YES